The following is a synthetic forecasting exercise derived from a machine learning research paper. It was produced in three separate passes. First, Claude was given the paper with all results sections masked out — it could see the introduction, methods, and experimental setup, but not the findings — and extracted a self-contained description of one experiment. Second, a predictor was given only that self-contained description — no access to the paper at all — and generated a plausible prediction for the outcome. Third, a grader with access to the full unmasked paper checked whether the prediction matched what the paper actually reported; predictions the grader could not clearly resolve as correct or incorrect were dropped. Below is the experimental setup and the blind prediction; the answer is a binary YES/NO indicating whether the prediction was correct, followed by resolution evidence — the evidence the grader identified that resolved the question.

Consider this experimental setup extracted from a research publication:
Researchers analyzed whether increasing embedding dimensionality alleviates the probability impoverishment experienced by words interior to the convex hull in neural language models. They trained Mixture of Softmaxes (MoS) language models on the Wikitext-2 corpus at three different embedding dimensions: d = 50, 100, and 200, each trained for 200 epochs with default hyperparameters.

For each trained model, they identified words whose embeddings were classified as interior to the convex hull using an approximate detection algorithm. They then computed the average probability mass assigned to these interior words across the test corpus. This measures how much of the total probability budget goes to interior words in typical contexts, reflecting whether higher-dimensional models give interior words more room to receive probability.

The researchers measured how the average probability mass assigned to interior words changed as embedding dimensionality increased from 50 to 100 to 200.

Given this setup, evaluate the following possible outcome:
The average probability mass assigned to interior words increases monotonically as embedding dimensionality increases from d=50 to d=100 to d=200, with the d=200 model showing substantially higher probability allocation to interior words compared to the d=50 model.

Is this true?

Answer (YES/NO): YES